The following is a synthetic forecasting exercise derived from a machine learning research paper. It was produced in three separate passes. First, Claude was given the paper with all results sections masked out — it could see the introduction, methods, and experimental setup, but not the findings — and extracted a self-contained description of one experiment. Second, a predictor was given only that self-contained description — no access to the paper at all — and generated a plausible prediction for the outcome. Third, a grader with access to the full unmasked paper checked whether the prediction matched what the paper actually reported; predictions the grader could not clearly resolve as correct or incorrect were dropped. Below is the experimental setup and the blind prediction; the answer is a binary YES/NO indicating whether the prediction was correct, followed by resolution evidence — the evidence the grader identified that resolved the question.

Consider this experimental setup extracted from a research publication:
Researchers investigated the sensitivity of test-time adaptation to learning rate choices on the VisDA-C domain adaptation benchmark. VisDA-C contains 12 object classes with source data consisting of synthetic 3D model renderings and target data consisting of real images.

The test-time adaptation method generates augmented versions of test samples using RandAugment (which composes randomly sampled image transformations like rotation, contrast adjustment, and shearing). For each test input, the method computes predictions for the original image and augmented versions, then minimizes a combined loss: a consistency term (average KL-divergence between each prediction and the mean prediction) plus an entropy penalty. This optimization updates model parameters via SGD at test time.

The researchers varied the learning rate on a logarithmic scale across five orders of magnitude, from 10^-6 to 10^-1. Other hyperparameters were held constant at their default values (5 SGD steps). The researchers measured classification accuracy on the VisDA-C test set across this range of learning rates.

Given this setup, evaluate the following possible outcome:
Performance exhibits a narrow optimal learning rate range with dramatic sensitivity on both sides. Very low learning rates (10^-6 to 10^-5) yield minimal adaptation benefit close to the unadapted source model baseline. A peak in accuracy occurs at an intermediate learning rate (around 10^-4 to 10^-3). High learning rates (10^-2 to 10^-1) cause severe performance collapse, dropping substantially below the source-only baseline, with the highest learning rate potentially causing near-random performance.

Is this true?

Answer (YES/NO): NO